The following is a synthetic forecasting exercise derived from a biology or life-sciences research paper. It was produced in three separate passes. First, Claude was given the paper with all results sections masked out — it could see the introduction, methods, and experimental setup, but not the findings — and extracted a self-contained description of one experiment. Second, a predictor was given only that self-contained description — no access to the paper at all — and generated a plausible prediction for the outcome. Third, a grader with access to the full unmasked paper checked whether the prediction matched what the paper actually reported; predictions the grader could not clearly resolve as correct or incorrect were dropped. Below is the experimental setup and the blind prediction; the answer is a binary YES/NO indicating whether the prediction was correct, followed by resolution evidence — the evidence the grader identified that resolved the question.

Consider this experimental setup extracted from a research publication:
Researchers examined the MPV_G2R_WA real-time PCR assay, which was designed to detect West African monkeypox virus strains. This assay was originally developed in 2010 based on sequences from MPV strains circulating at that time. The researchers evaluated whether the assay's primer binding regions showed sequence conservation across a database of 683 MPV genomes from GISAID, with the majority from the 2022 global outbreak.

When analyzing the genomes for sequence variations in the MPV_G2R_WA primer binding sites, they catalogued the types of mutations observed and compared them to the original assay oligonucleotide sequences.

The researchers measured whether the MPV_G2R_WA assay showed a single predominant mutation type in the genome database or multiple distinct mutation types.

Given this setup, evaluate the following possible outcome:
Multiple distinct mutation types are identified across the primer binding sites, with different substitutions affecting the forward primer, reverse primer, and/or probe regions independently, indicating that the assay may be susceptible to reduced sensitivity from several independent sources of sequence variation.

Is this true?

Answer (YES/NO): NO